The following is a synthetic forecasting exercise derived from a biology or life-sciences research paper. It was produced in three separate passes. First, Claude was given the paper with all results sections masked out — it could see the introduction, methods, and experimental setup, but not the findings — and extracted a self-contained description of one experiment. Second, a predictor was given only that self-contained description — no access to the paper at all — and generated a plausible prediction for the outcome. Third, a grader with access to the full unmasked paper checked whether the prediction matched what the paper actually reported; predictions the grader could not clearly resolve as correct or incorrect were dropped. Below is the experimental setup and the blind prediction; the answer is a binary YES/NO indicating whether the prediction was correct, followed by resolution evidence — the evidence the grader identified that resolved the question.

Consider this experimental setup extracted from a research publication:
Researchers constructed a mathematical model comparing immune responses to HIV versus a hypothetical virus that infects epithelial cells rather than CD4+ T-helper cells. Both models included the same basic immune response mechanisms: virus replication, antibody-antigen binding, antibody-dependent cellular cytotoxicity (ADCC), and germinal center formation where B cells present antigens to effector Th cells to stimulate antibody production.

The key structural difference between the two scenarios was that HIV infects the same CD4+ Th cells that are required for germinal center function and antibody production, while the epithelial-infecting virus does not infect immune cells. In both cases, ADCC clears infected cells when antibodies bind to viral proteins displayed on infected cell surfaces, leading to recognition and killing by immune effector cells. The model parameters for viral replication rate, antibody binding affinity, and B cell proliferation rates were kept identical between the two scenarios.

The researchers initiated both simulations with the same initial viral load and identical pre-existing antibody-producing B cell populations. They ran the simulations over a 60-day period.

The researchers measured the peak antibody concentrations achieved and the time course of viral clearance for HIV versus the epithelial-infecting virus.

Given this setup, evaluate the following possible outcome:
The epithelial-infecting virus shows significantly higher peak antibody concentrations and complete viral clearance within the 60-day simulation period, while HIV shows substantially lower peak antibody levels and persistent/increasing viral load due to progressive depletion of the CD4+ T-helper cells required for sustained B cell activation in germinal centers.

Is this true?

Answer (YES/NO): YES